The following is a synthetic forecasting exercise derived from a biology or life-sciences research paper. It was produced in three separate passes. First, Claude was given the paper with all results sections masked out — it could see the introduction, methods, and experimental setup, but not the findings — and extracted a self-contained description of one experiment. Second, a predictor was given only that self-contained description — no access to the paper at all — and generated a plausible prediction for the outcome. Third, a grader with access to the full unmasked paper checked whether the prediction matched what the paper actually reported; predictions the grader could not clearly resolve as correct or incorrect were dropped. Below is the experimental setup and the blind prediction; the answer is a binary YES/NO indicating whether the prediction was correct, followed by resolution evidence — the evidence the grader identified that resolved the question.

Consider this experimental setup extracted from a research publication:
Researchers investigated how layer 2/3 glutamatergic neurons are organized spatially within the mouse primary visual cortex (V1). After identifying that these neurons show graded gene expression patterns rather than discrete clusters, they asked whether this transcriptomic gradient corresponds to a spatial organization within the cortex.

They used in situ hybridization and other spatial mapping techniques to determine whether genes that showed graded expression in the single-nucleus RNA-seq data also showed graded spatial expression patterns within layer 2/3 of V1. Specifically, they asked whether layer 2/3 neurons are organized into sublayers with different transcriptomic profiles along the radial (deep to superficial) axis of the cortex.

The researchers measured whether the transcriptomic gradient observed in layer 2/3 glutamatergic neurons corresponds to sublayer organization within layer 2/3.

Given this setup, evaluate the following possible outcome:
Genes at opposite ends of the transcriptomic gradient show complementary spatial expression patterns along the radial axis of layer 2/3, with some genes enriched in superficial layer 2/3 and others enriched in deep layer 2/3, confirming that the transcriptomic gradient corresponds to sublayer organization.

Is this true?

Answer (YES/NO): YES